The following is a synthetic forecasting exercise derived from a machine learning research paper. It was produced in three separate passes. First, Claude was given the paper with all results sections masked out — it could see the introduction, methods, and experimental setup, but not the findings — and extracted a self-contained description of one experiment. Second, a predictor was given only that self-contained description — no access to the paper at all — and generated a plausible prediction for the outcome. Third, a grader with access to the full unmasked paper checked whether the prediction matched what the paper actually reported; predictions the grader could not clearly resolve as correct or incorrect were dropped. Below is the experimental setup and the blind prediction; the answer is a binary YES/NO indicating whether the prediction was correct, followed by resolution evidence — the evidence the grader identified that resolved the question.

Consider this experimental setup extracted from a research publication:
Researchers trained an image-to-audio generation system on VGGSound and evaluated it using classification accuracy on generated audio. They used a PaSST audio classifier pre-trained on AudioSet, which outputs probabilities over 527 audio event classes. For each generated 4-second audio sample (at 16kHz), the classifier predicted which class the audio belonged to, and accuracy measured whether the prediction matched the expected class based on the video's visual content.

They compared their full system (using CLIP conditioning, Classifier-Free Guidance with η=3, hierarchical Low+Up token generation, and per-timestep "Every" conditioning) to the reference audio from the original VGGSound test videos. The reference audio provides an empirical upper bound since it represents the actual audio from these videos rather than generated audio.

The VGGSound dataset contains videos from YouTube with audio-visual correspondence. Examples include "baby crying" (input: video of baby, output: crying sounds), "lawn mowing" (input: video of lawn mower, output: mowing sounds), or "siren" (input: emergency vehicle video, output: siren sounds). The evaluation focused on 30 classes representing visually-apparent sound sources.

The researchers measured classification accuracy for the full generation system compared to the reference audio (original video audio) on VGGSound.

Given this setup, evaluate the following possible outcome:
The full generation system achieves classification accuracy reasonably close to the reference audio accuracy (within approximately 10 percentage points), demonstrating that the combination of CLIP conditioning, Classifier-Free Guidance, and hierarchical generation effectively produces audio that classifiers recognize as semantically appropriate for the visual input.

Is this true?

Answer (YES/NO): NO